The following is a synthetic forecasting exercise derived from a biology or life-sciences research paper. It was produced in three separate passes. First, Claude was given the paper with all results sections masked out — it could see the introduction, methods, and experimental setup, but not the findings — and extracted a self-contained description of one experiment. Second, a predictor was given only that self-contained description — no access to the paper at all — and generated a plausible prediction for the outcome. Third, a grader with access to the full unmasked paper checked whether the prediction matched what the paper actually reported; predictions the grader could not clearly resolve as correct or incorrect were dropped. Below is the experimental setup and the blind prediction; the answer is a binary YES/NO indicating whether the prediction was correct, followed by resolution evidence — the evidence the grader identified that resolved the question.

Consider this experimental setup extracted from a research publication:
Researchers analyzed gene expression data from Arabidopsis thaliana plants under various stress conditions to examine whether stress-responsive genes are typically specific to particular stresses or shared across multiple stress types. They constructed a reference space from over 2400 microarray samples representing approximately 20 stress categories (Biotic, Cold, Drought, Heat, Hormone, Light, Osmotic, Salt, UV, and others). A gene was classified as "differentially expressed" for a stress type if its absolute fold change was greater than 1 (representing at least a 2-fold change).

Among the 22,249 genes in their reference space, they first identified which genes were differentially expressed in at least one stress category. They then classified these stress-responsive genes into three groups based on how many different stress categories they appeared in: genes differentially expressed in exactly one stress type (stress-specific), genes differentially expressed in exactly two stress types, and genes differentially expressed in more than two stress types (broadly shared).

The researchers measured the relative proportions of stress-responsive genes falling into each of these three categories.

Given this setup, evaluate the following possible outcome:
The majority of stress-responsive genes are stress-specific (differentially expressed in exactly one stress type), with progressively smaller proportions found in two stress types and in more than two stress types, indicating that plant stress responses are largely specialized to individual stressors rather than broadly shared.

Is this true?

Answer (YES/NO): YES